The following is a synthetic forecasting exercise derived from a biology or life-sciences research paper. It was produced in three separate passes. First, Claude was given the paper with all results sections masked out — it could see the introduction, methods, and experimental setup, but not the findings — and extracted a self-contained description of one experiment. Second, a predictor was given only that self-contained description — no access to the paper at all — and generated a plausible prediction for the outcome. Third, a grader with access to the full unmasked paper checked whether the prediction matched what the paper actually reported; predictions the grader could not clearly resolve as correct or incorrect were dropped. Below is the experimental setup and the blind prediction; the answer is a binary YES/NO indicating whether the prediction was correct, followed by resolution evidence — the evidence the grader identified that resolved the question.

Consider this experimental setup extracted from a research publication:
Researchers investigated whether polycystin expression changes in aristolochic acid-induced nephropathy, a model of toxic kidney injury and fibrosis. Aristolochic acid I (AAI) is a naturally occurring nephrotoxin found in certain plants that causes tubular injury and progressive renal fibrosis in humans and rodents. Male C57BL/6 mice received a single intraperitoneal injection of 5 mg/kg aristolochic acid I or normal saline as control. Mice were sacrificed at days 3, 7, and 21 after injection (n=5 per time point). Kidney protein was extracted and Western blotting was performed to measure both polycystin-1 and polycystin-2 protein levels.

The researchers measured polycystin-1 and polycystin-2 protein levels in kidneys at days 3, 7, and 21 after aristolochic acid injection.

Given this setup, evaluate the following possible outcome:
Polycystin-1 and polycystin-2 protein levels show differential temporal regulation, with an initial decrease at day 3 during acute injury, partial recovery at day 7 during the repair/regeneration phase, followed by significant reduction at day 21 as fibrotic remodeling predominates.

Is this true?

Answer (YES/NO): NO